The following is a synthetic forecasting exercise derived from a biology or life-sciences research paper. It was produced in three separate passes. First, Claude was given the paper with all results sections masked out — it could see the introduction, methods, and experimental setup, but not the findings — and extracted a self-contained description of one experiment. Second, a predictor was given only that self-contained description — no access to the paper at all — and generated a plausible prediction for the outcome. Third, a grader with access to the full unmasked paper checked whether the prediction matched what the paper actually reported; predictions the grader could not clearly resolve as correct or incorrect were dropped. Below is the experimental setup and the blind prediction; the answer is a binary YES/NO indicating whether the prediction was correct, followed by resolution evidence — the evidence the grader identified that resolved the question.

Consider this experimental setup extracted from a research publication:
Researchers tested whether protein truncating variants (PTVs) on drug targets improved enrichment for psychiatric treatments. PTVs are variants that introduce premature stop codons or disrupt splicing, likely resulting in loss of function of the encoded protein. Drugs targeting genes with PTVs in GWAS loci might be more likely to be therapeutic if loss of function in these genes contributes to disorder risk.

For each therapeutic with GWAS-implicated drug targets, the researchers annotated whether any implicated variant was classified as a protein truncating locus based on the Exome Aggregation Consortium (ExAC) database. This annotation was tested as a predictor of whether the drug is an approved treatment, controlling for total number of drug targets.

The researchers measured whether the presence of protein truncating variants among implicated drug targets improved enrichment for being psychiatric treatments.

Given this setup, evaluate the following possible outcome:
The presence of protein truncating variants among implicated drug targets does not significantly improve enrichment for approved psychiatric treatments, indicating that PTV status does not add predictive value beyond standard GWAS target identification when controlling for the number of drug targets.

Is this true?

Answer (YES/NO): YES